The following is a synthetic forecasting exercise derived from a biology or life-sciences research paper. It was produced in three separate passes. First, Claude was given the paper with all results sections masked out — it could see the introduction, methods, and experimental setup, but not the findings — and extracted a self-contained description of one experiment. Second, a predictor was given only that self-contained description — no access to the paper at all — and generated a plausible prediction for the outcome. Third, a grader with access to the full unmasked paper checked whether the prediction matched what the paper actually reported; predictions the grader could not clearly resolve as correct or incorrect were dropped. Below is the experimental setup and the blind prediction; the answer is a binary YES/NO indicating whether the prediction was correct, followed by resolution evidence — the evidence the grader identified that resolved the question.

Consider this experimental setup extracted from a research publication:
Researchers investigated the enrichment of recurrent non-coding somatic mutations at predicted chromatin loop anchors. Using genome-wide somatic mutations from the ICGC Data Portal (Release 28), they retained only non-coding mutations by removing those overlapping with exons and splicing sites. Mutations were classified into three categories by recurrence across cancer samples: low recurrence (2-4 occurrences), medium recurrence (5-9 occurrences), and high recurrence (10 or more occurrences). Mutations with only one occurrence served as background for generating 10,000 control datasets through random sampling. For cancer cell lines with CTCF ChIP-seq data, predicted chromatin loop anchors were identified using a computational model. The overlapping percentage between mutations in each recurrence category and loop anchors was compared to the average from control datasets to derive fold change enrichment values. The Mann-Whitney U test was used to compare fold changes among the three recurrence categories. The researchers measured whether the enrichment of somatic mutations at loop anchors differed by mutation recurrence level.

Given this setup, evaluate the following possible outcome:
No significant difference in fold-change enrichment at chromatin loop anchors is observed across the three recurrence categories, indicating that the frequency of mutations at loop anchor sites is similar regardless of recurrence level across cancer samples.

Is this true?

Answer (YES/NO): NO